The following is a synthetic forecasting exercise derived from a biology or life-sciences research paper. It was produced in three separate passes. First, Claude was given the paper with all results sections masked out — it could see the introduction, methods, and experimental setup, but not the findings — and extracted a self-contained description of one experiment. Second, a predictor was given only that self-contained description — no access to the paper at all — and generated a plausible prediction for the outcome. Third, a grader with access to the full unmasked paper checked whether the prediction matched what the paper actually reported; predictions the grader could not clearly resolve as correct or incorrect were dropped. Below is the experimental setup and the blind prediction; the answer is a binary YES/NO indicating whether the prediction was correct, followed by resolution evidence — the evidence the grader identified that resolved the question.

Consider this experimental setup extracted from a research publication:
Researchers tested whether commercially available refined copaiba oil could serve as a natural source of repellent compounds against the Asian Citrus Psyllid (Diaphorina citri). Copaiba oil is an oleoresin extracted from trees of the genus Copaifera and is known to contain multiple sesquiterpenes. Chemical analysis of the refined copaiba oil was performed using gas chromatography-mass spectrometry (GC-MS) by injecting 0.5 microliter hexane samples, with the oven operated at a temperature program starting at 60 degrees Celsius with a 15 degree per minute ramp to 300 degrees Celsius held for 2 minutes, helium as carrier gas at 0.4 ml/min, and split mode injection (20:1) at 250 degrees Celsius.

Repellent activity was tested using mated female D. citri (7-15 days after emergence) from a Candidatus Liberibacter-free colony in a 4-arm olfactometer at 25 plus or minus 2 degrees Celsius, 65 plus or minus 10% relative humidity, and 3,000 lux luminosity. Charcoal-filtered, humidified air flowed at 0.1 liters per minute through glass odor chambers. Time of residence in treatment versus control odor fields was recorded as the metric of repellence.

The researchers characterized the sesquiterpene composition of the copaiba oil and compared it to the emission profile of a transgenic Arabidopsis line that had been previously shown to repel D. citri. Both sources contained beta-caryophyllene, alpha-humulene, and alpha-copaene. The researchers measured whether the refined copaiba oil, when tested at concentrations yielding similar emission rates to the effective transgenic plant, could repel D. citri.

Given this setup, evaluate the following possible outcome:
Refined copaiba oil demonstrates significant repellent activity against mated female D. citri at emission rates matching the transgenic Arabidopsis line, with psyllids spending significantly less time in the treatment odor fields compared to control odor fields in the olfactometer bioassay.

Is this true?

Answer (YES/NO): YES